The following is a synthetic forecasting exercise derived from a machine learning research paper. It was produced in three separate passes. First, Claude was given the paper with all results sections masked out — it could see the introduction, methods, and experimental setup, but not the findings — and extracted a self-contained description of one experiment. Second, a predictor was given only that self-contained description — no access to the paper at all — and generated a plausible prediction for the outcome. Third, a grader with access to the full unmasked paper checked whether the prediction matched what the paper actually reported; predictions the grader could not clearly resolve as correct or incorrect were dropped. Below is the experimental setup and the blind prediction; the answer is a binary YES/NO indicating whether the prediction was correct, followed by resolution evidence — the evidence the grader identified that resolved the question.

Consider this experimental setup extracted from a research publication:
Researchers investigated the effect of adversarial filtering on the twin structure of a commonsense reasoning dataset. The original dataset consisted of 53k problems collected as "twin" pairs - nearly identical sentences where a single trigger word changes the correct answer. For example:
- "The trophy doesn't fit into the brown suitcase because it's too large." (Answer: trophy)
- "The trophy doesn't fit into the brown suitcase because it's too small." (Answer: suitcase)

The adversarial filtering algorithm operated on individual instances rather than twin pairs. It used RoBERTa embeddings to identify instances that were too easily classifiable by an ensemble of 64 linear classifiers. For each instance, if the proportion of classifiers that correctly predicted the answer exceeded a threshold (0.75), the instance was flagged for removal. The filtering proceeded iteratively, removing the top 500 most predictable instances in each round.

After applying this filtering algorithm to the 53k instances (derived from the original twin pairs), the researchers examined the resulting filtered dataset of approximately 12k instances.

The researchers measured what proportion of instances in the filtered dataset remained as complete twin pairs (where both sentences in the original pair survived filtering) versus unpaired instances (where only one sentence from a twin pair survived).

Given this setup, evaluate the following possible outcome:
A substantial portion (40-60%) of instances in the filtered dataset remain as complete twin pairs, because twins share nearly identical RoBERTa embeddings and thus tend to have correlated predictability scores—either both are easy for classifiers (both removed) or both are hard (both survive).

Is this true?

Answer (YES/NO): NO